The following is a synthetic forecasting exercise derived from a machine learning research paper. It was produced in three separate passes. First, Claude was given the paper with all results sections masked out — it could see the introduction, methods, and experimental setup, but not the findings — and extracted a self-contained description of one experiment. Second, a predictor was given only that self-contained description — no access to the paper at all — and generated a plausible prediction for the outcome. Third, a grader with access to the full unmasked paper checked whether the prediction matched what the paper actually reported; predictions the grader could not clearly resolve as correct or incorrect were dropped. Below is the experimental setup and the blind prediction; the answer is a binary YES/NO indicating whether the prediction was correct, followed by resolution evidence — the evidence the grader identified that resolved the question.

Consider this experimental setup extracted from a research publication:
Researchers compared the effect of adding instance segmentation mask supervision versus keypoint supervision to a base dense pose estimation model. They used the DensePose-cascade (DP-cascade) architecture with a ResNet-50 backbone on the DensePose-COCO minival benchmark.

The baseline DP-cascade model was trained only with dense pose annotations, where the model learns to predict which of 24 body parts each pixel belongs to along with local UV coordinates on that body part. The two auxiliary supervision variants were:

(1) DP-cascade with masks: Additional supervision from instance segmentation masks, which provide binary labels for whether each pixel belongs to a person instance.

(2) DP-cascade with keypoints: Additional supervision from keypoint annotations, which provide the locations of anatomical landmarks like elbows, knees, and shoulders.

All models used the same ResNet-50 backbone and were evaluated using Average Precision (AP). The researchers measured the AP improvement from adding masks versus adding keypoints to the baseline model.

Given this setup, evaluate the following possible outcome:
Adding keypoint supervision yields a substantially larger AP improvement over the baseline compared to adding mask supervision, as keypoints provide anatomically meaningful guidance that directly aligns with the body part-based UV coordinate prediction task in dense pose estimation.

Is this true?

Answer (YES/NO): YES